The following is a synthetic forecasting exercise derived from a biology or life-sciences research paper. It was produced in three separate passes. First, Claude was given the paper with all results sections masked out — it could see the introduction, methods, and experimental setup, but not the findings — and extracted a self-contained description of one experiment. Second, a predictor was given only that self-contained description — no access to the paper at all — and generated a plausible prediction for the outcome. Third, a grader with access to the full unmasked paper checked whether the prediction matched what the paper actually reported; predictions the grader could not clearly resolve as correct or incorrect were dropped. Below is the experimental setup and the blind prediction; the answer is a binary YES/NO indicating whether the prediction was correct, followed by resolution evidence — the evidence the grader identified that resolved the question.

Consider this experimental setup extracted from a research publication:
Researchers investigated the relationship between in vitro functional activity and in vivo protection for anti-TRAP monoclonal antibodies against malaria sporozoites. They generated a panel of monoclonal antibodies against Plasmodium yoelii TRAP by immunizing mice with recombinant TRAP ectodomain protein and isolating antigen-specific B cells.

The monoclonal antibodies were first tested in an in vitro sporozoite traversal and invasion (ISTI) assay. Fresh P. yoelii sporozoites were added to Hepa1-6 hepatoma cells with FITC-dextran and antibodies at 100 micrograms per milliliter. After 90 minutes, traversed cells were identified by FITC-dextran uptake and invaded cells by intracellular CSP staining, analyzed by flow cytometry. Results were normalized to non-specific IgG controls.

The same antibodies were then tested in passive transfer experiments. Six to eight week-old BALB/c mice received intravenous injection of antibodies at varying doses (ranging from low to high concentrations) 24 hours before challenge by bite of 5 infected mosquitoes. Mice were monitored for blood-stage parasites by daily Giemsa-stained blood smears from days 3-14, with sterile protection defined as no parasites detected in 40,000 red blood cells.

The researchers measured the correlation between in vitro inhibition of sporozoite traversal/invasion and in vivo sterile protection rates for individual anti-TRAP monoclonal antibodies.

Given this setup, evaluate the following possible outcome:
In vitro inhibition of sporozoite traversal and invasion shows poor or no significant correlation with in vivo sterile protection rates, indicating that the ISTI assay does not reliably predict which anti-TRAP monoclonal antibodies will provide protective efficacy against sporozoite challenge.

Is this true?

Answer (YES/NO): YES